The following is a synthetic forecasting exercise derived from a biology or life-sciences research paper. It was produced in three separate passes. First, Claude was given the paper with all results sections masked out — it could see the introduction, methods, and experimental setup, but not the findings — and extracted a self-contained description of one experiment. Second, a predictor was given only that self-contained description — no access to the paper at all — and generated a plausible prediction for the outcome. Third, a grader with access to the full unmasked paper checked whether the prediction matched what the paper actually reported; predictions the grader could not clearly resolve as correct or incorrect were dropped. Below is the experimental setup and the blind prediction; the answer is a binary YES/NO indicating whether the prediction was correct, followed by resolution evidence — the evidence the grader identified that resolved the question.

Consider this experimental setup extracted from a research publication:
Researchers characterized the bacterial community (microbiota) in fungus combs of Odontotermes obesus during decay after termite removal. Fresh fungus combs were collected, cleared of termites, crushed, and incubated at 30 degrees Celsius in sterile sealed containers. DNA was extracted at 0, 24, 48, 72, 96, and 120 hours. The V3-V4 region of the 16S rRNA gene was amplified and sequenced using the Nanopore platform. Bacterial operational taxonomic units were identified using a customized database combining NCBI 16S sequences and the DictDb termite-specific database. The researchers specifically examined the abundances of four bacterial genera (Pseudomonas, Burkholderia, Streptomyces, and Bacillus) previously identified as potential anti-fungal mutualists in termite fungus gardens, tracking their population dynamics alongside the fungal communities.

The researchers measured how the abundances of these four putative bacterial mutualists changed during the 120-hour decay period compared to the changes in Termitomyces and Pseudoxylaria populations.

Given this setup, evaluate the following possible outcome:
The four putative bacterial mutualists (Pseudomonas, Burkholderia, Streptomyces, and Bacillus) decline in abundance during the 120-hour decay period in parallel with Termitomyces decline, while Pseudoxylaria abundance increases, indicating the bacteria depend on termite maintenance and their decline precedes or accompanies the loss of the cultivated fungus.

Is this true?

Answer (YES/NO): NO